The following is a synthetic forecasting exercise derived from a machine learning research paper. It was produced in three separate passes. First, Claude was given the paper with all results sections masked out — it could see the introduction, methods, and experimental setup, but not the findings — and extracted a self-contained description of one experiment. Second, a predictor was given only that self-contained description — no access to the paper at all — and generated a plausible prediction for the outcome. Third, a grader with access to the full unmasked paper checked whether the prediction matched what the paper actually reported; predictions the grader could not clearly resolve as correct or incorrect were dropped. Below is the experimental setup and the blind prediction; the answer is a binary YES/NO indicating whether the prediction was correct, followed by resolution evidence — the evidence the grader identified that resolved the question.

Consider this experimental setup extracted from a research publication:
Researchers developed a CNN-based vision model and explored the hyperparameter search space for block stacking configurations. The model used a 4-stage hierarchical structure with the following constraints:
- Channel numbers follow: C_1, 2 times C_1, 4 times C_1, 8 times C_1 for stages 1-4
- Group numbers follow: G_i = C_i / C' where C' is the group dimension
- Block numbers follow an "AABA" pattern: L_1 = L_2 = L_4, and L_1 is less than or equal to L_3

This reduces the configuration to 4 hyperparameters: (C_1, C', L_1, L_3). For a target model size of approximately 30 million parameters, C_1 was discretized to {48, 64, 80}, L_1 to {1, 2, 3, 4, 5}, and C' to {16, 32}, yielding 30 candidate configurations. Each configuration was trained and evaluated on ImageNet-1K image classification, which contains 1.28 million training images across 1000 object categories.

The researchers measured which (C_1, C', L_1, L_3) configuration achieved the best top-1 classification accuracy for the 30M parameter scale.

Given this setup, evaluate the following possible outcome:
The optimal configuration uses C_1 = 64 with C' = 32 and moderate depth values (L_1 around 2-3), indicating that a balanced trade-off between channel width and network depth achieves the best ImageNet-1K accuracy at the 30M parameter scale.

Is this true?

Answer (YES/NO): NO